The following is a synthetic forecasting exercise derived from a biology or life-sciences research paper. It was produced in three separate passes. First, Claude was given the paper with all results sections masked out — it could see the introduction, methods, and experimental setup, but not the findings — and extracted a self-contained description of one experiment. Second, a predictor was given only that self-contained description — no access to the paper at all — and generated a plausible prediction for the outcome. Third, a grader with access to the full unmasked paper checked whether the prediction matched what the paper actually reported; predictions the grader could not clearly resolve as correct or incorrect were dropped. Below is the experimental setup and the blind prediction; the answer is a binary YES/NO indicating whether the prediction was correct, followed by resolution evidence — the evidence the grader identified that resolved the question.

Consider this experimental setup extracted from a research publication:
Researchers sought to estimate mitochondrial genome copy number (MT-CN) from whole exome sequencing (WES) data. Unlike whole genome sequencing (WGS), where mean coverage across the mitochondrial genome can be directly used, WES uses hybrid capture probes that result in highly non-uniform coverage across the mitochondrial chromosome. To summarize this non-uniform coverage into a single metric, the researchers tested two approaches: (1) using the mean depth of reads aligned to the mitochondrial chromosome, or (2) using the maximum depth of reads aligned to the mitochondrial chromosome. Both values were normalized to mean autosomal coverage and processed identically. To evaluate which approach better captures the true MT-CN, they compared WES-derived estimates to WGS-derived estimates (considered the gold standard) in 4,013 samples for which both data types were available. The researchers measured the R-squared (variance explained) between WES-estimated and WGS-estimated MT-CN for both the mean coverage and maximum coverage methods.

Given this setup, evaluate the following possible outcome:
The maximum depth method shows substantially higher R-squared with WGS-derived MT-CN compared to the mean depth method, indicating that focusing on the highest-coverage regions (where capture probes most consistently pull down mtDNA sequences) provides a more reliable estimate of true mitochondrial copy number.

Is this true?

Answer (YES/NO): NO